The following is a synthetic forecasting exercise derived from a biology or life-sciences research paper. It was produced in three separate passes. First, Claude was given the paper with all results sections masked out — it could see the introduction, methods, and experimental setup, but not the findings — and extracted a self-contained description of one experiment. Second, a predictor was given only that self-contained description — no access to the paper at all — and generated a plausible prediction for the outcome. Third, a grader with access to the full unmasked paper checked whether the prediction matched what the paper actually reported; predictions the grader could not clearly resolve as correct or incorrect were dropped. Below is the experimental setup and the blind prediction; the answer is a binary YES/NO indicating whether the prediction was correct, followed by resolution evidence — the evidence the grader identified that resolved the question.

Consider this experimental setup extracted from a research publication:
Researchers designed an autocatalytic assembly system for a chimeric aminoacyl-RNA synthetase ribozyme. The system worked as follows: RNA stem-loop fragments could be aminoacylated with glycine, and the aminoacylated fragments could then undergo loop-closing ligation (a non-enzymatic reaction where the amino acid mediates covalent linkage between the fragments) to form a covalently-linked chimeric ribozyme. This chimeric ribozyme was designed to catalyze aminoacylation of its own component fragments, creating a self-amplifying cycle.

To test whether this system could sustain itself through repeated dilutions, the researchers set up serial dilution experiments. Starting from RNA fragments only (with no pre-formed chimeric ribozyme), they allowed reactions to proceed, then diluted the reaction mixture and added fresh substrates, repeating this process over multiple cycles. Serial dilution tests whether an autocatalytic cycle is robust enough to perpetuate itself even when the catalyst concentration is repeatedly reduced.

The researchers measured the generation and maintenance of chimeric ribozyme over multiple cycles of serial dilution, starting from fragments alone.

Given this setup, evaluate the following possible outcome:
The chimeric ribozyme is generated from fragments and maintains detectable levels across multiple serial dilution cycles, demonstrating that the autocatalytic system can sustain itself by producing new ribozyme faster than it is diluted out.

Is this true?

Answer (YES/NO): YES